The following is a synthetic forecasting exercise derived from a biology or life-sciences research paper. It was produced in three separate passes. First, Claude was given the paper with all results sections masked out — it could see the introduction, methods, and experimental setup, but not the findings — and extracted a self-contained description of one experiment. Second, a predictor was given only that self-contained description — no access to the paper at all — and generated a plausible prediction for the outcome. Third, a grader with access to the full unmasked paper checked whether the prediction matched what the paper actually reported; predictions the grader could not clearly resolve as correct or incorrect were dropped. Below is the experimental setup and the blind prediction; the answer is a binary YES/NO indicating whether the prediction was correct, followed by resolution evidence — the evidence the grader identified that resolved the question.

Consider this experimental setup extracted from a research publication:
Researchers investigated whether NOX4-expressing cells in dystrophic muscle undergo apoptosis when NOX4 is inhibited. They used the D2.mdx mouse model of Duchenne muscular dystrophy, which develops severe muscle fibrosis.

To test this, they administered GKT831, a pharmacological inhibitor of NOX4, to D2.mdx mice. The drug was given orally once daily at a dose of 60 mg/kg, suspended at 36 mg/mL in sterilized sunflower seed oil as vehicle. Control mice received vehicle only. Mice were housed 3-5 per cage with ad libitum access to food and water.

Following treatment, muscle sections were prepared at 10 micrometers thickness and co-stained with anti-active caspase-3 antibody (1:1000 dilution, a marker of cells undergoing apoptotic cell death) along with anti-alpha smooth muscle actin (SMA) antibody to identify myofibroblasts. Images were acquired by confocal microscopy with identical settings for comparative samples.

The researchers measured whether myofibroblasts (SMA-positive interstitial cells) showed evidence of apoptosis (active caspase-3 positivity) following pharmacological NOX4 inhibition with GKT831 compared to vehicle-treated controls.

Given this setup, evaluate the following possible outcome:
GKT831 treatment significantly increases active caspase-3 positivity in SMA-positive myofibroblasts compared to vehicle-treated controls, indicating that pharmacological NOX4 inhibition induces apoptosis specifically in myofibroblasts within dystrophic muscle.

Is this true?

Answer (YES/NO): NO